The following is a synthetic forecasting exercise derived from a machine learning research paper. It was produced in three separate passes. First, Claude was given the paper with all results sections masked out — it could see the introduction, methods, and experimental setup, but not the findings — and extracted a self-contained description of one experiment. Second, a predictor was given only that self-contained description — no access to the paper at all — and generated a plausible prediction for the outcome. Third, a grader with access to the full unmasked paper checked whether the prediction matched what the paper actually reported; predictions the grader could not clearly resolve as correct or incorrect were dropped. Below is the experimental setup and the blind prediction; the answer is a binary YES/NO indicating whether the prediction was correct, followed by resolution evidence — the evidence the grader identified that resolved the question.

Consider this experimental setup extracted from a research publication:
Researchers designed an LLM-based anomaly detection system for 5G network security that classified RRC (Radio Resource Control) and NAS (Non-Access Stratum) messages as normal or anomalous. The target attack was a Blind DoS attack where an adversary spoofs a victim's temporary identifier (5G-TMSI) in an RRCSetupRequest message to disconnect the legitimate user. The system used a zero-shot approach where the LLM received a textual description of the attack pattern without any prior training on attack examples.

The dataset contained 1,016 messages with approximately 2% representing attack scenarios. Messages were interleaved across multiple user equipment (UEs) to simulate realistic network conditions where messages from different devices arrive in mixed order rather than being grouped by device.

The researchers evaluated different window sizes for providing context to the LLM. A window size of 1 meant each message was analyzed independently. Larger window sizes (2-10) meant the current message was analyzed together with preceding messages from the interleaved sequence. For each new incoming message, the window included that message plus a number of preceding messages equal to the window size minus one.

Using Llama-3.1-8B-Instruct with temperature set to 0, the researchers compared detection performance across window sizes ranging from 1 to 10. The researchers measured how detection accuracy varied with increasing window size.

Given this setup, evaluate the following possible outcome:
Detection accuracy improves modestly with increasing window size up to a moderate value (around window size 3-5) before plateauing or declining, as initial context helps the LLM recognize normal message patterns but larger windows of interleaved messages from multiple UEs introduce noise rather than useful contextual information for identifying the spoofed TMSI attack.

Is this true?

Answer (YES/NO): NO